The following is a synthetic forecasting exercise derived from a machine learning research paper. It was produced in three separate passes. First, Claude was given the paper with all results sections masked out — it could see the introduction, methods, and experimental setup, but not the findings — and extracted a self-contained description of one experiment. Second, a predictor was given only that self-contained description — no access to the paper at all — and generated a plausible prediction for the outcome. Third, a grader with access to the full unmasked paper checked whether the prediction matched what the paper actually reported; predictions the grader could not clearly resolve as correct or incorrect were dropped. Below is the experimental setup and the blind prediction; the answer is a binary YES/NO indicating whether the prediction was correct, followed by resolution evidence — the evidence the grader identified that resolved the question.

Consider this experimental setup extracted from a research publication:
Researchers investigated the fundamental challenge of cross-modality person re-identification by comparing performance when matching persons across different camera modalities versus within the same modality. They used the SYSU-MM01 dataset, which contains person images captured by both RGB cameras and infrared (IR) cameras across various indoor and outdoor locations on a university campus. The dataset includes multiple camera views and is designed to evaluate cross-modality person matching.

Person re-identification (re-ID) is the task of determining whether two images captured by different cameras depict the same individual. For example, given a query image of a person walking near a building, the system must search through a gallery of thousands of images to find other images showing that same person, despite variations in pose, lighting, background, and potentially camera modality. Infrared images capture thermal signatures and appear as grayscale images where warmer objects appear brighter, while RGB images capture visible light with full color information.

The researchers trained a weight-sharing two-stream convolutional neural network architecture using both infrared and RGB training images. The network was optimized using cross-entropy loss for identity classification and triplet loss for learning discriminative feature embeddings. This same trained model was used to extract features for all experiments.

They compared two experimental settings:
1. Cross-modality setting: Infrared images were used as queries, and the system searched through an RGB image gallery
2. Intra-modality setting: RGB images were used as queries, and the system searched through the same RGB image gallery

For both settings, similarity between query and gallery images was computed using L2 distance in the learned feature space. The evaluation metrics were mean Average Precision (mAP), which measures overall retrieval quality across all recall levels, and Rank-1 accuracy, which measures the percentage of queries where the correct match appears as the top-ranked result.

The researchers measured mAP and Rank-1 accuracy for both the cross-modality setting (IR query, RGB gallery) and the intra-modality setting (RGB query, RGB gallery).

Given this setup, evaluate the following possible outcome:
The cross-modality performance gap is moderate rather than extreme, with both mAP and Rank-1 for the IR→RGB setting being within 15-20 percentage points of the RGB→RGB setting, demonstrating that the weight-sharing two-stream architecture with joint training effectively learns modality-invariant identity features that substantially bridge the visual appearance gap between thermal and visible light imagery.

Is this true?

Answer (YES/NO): NO